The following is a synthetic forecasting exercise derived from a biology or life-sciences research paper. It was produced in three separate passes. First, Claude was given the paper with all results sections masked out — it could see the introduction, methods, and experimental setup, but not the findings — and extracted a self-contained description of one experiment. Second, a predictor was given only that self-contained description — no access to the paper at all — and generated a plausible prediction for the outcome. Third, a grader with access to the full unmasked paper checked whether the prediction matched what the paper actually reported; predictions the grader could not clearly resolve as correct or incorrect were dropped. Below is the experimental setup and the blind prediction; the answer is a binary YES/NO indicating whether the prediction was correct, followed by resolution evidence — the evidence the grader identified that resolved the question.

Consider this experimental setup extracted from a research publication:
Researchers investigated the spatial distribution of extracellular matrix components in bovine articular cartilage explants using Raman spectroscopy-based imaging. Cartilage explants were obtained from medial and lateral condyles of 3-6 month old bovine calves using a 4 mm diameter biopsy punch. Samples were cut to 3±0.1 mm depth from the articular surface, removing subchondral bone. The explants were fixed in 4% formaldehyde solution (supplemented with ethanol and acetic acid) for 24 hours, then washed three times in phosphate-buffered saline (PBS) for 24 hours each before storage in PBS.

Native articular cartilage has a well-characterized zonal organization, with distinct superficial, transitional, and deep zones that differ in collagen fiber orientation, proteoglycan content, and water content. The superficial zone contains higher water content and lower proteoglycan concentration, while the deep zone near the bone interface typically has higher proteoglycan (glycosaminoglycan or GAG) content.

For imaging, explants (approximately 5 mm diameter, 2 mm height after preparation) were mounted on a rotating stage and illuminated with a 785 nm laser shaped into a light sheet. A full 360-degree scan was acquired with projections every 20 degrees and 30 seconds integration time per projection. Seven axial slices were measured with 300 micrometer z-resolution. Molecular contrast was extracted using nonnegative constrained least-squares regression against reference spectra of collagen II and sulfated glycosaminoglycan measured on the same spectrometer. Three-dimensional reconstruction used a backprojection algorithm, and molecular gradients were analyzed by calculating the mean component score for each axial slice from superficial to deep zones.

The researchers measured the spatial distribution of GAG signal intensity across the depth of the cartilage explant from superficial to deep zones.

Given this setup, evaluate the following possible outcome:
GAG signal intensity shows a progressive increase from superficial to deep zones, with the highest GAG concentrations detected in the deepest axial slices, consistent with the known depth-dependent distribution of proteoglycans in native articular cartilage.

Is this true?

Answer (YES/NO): YES